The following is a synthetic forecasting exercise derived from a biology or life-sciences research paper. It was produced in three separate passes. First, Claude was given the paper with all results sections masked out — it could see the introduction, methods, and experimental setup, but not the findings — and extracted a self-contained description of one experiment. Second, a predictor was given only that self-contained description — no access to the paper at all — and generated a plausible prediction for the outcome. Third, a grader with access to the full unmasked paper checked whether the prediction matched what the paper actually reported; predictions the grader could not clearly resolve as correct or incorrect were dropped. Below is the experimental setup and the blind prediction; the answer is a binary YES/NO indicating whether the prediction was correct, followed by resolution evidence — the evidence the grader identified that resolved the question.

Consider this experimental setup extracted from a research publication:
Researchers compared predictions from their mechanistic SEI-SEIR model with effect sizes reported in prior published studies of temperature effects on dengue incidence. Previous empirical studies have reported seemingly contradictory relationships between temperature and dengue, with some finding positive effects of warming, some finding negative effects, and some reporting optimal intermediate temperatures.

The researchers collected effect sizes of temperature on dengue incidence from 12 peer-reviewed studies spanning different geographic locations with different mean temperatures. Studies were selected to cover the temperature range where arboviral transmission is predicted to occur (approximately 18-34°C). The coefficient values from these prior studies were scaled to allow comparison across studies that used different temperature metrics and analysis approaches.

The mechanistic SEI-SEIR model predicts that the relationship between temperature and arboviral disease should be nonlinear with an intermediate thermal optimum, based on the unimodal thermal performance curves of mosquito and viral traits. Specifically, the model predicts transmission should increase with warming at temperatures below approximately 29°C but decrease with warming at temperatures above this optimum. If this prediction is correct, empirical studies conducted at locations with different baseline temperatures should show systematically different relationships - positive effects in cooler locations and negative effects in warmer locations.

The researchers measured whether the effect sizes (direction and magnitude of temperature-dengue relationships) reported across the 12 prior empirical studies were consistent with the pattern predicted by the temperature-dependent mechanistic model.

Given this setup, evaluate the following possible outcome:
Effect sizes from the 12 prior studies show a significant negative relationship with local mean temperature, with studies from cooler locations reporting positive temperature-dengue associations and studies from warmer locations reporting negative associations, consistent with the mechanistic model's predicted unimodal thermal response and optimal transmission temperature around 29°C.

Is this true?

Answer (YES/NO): YES